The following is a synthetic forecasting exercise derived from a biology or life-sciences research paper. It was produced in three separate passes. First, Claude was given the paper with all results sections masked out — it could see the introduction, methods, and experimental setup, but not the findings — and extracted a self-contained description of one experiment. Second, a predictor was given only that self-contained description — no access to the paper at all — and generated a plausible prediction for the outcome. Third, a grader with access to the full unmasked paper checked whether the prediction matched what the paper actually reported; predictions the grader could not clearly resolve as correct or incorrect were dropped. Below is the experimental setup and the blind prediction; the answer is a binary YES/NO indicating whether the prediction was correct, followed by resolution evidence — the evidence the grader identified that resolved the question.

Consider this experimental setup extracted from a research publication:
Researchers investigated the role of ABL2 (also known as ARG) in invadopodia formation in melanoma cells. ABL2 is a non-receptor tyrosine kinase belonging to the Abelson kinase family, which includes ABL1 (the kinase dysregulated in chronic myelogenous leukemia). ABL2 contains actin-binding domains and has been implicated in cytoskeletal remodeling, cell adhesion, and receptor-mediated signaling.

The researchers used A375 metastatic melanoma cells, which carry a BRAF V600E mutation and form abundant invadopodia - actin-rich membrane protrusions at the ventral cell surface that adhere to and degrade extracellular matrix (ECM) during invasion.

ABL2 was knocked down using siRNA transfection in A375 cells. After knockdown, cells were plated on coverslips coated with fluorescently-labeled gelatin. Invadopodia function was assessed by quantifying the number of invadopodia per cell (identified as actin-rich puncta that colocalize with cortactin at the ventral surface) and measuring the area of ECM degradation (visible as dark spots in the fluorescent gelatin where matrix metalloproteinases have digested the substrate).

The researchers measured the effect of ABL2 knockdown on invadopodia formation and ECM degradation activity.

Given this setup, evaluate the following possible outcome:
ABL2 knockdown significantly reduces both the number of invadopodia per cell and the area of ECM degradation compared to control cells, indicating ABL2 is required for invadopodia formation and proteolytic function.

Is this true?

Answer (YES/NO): NO